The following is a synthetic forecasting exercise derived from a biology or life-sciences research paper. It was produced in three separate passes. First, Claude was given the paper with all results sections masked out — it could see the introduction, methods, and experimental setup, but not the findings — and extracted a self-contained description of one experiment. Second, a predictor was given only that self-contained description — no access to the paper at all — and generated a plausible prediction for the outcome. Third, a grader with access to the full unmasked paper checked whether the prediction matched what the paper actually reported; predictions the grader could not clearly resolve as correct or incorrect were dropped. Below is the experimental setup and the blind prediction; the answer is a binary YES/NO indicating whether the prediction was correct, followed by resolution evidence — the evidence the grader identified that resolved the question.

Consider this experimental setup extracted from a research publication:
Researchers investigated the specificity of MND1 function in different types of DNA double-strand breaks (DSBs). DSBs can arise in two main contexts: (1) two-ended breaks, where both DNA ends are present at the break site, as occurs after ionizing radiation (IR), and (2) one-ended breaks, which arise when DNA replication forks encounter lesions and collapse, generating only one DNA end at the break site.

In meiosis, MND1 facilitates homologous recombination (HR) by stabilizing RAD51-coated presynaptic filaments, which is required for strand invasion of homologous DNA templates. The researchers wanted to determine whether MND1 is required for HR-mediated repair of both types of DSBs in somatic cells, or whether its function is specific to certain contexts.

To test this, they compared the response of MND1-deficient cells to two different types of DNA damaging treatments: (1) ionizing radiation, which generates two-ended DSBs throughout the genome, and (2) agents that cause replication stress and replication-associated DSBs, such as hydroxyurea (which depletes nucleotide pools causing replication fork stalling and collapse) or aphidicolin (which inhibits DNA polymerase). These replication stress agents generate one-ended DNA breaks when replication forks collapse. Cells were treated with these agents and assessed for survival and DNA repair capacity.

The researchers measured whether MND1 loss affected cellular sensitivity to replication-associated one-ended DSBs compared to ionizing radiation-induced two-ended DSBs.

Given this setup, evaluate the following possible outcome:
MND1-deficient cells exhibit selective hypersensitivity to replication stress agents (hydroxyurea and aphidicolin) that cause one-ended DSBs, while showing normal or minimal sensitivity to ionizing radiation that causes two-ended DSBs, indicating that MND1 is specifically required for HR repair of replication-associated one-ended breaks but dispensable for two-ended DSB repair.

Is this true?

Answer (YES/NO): NO